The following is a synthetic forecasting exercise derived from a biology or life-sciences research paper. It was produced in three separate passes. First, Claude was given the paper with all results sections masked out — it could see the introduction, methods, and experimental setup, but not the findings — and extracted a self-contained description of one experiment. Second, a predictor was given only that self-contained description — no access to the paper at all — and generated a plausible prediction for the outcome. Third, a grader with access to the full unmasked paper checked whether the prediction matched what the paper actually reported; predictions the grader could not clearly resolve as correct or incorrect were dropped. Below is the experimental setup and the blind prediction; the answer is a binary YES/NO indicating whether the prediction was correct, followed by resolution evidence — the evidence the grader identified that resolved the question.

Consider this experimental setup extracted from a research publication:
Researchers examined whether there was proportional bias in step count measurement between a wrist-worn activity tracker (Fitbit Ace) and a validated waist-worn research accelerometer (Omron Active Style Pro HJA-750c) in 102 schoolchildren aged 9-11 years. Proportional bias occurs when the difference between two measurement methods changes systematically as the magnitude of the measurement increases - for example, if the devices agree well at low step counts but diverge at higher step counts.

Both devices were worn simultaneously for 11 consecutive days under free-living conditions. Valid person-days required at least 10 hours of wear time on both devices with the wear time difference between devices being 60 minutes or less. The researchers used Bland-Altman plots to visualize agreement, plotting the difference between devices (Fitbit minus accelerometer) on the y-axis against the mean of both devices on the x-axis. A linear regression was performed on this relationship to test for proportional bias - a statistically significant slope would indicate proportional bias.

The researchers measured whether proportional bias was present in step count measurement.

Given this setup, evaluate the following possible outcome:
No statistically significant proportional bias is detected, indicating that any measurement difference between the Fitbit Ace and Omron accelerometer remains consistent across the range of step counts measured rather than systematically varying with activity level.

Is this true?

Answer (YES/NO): NO